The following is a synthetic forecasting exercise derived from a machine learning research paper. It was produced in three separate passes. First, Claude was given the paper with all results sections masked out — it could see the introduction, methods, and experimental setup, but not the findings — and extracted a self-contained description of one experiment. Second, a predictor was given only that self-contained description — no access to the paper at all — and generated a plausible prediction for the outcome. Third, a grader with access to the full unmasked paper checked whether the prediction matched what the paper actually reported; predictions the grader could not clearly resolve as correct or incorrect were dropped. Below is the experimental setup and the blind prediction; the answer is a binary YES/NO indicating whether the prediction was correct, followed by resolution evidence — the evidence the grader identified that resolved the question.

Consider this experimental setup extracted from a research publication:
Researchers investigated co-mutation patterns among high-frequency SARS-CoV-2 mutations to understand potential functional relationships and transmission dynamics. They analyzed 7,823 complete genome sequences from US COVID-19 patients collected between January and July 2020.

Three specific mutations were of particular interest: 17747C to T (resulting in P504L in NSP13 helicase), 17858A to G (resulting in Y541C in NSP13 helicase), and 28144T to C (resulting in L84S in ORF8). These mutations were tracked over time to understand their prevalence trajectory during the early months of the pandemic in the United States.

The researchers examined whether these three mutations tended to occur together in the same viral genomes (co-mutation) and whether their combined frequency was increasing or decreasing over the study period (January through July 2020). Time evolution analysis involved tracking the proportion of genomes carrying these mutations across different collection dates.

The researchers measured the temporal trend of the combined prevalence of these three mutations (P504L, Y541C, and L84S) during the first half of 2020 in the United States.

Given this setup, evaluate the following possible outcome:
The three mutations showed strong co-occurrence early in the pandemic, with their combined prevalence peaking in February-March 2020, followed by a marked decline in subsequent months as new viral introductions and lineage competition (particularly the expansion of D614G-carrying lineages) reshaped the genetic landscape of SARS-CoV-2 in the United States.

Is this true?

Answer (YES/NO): YES